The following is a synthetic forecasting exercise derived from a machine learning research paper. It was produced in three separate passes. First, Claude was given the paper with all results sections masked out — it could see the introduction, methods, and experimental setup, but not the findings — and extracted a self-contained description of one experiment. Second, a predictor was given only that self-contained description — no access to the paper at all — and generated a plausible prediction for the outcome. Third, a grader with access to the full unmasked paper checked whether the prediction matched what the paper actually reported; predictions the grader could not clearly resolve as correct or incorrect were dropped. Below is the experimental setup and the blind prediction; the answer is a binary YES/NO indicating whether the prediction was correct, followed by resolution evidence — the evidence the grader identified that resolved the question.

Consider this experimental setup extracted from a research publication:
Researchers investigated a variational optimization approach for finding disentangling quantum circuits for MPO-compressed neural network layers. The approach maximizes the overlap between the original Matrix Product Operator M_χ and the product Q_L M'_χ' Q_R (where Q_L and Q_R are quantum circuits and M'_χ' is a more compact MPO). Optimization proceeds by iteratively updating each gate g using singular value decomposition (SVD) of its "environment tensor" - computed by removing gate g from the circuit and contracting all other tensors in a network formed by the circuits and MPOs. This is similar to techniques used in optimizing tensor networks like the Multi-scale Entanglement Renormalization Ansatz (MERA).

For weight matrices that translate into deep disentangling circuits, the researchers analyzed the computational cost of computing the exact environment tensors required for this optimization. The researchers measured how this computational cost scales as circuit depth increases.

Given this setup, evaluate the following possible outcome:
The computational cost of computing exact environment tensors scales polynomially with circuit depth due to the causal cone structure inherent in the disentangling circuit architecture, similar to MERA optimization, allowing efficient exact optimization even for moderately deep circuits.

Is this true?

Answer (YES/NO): NO